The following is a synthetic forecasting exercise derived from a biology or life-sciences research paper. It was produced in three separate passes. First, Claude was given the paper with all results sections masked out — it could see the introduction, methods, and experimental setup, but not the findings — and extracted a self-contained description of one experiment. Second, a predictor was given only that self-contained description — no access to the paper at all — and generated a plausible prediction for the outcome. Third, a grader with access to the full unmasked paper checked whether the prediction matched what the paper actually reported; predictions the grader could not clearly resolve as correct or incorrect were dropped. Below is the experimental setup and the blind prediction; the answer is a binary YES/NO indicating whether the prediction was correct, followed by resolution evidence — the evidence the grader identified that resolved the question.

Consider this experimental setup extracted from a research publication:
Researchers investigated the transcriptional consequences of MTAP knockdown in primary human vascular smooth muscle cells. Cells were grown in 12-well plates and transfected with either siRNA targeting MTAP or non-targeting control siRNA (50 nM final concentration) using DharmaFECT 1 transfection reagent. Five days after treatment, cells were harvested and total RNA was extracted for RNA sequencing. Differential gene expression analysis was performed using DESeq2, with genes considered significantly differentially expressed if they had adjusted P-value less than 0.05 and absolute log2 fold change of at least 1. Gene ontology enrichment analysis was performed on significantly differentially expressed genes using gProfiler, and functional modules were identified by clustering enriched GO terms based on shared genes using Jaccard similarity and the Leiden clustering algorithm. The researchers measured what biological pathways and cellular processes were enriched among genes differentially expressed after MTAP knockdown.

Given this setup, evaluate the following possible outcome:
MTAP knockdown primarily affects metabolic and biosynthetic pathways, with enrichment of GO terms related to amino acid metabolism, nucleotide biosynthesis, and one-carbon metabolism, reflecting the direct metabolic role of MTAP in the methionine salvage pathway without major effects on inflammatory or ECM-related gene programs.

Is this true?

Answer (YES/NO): NO